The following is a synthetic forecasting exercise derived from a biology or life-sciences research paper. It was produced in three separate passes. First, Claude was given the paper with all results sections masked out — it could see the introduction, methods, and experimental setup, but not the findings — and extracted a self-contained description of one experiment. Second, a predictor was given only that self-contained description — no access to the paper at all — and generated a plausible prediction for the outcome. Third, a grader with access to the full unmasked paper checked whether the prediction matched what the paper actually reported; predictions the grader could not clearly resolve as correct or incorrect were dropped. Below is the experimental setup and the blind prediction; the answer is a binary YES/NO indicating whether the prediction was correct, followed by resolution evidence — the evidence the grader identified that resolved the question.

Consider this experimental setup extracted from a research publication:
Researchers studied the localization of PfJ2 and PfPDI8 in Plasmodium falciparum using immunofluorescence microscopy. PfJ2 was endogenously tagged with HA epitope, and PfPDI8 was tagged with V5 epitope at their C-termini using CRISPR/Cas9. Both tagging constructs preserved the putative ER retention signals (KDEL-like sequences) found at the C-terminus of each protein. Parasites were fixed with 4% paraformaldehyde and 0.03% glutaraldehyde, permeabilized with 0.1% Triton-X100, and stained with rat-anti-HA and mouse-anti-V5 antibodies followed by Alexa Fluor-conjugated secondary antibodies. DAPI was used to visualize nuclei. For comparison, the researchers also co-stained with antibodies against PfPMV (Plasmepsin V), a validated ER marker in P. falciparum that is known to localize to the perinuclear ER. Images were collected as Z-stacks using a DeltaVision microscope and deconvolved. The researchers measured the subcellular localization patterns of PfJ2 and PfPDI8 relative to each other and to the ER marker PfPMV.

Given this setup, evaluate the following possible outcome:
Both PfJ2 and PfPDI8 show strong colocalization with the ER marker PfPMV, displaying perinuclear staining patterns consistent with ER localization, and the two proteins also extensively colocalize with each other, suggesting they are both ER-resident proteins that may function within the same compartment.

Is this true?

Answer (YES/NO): YES